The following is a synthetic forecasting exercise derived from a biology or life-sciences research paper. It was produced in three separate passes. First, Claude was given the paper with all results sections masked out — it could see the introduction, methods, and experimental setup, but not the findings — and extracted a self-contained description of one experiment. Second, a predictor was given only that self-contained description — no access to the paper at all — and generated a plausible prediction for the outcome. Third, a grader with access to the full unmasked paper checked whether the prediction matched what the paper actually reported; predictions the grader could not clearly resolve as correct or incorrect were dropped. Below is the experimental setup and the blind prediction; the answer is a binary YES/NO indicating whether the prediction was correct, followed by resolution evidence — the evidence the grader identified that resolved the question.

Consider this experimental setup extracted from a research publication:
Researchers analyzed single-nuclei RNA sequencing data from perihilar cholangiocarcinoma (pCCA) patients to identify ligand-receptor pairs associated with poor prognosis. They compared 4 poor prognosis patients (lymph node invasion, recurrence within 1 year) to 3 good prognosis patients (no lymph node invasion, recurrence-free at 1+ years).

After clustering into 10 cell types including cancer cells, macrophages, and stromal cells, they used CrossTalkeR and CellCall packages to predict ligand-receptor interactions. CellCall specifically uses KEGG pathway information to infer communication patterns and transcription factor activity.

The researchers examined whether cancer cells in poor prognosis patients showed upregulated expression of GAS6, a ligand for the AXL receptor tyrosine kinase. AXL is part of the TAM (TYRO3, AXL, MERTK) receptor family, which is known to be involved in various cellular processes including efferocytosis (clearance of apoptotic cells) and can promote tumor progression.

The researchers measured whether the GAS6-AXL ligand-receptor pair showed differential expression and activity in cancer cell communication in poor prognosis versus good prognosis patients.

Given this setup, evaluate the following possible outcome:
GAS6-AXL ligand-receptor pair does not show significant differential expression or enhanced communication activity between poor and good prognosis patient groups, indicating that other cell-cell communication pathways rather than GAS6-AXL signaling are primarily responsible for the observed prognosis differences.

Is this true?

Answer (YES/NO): NO